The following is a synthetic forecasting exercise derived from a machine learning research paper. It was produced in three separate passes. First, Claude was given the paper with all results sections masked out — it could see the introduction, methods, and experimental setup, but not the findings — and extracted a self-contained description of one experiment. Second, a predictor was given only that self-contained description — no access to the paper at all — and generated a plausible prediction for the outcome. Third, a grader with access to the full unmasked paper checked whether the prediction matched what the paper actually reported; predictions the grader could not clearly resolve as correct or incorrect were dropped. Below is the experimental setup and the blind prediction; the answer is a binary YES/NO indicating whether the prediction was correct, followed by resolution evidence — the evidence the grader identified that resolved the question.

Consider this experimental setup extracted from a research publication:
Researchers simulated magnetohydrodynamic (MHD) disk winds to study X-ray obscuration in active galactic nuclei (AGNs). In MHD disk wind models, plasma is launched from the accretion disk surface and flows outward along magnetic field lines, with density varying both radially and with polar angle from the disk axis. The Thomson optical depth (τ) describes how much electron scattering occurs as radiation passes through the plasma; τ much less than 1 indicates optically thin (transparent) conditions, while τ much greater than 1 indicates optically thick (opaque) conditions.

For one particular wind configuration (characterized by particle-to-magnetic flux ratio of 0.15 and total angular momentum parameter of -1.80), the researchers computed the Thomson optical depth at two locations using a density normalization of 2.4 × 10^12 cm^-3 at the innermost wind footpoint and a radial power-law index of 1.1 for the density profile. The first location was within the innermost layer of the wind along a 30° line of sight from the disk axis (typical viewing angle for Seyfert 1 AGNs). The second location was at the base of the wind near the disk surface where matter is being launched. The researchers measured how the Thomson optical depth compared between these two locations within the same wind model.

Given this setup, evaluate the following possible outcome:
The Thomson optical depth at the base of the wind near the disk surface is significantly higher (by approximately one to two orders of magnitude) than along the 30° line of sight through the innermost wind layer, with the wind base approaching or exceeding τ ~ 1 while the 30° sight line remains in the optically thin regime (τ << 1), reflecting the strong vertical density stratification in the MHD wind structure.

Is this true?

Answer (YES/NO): NO